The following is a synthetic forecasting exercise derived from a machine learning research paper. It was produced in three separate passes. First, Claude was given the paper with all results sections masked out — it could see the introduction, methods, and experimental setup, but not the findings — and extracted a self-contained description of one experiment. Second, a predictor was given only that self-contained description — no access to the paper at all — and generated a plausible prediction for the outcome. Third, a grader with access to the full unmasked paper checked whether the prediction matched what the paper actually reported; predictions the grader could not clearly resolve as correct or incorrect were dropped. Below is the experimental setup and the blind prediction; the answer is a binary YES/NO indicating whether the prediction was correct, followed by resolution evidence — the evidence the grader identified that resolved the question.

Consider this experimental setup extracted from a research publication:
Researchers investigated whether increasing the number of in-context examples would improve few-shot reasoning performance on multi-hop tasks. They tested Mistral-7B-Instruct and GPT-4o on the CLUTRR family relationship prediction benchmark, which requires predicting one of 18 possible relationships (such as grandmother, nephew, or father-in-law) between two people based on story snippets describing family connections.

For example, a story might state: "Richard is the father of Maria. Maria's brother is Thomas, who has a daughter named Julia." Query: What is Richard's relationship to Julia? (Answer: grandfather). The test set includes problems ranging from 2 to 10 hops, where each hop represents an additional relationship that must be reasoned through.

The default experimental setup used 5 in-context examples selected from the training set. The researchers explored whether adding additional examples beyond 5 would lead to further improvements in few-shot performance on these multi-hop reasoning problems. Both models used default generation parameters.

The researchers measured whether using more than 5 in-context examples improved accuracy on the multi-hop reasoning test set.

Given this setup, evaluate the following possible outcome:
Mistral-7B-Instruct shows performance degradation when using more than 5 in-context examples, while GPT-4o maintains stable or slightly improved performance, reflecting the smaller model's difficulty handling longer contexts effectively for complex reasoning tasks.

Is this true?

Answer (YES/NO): NO